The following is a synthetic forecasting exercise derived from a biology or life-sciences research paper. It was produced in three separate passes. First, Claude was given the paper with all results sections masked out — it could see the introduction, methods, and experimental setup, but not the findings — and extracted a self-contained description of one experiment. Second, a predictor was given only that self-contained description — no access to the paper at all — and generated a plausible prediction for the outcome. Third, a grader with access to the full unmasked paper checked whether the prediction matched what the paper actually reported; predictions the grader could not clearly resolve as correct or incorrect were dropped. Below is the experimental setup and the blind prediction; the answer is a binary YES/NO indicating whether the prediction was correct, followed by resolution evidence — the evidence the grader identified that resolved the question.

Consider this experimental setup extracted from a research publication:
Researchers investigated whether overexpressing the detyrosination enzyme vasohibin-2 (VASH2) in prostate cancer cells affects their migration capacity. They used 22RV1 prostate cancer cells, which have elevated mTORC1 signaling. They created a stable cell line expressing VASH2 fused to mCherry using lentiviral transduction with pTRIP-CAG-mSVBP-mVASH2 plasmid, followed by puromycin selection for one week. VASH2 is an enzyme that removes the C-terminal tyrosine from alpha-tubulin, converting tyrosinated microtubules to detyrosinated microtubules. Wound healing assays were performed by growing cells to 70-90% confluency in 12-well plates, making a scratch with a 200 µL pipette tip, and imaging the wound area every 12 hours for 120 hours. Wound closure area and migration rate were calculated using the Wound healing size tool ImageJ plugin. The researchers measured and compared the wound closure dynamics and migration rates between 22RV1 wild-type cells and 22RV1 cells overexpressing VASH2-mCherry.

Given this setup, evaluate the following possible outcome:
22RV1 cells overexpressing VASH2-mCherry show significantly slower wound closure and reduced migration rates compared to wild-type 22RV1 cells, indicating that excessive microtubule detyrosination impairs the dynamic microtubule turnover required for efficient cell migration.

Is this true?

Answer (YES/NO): YES